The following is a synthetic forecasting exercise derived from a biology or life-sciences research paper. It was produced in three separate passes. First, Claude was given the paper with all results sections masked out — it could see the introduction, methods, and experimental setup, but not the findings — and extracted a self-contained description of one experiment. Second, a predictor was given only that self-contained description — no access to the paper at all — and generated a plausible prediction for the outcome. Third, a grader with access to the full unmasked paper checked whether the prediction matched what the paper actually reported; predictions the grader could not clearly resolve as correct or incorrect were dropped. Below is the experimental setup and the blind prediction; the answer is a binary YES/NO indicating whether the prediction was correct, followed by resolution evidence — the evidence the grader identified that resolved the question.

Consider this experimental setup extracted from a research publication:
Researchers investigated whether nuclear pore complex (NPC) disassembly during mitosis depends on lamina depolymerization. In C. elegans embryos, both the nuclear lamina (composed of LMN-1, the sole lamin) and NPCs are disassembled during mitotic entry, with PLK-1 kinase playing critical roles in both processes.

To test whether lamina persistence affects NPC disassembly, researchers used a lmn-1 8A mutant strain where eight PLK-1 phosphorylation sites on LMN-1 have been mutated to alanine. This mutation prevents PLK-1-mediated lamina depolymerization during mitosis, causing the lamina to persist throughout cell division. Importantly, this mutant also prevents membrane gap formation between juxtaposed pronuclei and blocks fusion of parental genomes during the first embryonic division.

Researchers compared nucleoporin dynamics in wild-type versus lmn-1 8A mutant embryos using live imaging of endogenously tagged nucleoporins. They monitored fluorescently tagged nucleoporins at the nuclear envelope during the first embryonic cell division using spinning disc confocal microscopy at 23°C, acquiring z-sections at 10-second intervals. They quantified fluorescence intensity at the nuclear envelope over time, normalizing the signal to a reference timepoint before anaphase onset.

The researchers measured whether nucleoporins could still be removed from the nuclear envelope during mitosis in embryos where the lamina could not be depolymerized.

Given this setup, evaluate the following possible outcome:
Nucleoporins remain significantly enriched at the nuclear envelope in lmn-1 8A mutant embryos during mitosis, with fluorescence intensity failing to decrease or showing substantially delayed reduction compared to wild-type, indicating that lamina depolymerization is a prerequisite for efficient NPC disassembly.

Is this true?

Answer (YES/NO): NO